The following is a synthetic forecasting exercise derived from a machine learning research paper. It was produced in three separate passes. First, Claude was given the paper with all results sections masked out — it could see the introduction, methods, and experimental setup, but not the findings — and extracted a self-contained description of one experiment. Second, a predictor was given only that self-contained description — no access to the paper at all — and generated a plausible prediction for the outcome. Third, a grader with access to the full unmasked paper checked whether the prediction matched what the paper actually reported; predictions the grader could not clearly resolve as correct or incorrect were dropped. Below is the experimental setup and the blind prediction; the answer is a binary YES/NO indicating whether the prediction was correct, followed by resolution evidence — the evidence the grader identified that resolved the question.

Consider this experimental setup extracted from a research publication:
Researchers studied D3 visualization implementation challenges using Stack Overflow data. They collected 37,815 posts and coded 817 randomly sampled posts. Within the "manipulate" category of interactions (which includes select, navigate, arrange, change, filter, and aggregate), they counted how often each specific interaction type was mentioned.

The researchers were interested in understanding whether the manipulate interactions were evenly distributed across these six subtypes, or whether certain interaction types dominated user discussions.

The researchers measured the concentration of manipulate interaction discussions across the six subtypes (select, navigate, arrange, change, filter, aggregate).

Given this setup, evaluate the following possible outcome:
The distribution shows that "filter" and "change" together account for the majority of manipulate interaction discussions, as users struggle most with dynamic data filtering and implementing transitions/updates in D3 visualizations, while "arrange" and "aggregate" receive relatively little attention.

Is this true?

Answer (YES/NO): NO